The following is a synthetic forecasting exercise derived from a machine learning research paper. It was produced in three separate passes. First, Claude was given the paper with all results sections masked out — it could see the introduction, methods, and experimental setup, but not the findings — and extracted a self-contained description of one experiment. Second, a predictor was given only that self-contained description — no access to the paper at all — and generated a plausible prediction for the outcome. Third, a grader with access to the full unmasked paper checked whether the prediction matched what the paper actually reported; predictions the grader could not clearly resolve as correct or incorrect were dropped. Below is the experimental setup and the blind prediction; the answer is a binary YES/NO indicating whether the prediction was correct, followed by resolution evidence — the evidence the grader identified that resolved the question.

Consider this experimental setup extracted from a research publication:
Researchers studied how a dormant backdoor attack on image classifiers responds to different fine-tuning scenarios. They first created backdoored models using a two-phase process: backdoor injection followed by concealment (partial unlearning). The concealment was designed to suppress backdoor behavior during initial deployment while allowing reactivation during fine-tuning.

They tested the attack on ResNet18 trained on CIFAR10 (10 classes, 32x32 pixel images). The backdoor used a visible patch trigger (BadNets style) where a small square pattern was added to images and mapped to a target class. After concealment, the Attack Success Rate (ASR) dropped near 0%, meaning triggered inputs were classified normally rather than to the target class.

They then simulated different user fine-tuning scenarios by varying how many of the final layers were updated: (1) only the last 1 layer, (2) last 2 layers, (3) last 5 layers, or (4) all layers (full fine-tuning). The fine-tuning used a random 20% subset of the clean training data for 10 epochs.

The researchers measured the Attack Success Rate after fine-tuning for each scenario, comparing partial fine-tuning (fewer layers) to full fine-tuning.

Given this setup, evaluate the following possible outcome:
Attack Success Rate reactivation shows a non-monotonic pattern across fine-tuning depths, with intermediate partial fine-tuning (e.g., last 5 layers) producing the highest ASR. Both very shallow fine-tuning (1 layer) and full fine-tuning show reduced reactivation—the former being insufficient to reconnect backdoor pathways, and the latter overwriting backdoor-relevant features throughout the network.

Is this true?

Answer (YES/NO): NO